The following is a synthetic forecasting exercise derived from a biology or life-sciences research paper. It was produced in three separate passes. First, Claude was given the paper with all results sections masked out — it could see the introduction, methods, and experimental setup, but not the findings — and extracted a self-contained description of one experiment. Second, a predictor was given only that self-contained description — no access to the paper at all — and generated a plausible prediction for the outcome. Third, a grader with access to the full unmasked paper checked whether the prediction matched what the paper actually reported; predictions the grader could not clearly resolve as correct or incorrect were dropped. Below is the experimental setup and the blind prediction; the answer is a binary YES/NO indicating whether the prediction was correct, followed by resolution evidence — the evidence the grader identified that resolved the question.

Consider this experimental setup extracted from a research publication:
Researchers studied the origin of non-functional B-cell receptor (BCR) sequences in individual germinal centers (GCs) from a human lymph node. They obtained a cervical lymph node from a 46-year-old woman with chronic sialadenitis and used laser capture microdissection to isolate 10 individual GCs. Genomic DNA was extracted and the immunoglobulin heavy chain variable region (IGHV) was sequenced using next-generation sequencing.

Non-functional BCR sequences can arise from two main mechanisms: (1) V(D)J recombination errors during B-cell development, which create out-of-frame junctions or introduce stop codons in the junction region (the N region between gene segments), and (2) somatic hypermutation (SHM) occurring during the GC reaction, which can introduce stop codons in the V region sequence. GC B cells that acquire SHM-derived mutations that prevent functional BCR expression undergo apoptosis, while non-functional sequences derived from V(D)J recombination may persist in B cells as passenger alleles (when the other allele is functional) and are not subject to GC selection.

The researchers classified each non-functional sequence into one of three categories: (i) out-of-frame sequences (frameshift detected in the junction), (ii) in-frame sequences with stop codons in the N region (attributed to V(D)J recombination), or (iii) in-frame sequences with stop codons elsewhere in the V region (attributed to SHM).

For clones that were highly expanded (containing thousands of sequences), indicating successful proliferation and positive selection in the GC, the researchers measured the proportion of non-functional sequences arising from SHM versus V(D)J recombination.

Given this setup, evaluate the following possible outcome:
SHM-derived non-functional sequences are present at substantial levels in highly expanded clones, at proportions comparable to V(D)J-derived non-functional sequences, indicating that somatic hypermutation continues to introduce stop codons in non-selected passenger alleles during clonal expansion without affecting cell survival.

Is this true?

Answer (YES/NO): NO